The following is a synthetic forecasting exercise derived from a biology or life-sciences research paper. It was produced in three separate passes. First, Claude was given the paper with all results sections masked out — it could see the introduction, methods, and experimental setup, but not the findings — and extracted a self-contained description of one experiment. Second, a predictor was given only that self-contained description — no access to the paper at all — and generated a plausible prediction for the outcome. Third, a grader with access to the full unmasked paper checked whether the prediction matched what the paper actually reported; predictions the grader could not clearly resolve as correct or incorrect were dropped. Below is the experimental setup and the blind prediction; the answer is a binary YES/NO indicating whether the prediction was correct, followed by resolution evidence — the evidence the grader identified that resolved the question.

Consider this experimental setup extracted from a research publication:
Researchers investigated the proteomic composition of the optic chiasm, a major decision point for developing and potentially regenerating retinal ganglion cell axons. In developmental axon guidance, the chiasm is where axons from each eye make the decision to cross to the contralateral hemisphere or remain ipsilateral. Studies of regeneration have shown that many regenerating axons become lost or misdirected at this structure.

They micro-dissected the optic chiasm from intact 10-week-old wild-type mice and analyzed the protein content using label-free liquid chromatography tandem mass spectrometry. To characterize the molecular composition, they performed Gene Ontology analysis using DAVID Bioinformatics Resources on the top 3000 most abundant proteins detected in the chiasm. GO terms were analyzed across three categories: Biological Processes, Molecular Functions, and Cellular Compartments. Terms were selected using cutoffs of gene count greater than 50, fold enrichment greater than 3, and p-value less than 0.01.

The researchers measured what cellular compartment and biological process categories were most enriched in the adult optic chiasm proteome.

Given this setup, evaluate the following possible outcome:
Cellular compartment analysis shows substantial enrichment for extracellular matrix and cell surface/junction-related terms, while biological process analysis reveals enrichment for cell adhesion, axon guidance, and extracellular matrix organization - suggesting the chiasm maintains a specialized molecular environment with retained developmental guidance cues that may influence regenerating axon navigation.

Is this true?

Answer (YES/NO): NO